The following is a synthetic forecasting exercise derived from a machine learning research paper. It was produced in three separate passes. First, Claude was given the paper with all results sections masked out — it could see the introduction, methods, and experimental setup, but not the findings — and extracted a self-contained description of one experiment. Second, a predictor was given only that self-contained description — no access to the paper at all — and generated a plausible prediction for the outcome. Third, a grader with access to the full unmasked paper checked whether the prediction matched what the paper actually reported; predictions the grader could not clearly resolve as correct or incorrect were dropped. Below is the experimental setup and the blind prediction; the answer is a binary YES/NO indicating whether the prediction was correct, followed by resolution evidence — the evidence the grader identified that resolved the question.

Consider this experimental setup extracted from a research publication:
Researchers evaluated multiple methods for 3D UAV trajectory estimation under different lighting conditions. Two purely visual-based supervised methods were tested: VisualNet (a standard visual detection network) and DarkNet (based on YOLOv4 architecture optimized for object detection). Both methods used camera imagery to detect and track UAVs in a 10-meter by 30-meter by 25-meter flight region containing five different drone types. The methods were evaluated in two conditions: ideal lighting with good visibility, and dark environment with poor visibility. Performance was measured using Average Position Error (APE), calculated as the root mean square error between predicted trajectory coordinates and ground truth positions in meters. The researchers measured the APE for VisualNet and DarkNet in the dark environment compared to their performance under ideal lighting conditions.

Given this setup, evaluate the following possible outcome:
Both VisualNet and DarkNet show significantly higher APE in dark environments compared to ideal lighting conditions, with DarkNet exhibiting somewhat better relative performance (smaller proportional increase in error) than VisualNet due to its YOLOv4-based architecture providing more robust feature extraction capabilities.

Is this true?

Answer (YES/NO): YES